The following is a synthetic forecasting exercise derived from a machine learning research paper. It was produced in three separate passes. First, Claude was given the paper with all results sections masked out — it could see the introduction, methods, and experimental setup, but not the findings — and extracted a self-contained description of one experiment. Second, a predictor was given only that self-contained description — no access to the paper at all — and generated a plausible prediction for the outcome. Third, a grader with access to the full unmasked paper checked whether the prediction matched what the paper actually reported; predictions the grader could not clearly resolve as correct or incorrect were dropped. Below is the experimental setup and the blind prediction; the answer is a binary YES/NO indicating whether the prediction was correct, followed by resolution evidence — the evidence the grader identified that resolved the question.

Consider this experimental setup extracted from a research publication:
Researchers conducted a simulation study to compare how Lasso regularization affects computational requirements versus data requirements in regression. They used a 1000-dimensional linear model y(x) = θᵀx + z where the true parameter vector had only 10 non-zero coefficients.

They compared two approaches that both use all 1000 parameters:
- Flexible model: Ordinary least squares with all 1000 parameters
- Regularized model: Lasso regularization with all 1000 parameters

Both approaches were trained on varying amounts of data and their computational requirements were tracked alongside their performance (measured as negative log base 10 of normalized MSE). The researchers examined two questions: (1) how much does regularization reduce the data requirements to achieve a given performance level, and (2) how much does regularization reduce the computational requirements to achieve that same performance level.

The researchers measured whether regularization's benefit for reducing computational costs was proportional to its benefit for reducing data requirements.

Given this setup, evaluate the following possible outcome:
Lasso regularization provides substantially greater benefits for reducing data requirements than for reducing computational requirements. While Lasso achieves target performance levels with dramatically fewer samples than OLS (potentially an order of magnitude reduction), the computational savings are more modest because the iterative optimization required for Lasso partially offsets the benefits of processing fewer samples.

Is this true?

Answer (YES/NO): YES